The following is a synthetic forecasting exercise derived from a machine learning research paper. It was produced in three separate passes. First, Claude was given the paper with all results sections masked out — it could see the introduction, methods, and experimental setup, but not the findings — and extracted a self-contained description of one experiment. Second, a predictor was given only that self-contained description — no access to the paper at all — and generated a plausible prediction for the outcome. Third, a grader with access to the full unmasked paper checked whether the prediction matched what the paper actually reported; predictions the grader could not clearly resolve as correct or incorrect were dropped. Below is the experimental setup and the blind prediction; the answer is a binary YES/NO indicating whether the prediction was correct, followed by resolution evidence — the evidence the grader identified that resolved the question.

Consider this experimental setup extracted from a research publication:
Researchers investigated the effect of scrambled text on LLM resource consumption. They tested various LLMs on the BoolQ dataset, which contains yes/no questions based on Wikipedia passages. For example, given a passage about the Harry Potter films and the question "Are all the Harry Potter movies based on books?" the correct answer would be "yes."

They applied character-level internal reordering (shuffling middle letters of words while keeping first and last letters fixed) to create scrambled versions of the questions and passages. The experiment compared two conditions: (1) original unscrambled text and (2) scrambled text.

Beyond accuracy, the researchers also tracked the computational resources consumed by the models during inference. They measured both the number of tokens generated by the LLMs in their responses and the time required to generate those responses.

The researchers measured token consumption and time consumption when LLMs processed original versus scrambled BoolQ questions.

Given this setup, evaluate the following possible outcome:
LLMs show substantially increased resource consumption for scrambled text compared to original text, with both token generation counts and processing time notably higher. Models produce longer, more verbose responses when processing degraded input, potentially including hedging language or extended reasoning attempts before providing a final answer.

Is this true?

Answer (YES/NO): NO